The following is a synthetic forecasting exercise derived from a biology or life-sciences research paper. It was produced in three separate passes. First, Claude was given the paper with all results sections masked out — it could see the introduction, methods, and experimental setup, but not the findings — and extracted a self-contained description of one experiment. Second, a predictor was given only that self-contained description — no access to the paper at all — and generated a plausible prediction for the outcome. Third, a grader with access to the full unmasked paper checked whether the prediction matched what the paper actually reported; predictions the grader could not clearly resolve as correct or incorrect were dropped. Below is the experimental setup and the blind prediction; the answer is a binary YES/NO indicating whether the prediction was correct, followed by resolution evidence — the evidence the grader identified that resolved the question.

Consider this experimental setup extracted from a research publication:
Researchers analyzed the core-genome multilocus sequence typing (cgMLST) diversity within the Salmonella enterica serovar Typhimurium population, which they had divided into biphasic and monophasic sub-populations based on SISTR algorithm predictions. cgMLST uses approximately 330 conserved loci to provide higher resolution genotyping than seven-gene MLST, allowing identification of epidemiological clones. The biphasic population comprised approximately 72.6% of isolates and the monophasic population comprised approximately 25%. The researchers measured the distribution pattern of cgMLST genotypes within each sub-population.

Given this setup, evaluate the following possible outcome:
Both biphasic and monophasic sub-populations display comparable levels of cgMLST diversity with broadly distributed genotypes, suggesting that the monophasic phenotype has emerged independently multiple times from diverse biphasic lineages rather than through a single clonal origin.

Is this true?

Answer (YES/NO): NO